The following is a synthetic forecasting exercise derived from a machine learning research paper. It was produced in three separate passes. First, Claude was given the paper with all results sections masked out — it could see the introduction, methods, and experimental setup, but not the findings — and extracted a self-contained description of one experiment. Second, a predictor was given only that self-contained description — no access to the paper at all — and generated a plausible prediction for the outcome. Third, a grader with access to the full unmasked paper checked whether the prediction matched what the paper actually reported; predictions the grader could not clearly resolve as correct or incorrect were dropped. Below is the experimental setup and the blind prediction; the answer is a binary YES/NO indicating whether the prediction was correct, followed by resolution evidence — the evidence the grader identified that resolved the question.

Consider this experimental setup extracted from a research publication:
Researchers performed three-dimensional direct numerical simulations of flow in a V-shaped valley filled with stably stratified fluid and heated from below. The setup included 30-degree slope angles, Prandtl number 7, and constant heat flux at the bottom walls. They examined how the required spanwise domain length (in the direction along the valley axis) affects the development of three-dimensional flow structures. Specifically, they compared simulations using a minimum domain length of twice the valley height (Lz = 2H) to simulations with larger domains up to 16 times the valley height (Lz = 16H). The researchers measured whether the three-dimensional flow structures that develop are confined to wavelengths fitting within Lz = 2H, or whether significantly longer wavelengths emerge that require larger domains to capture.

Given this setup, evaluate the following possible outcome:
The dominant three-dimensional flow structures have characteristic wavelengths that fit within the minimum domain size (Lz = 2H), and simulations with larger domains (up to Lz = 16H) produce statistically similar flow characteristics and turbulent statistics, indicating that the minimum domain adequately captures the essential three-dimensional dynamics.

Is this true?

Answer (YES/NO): NO